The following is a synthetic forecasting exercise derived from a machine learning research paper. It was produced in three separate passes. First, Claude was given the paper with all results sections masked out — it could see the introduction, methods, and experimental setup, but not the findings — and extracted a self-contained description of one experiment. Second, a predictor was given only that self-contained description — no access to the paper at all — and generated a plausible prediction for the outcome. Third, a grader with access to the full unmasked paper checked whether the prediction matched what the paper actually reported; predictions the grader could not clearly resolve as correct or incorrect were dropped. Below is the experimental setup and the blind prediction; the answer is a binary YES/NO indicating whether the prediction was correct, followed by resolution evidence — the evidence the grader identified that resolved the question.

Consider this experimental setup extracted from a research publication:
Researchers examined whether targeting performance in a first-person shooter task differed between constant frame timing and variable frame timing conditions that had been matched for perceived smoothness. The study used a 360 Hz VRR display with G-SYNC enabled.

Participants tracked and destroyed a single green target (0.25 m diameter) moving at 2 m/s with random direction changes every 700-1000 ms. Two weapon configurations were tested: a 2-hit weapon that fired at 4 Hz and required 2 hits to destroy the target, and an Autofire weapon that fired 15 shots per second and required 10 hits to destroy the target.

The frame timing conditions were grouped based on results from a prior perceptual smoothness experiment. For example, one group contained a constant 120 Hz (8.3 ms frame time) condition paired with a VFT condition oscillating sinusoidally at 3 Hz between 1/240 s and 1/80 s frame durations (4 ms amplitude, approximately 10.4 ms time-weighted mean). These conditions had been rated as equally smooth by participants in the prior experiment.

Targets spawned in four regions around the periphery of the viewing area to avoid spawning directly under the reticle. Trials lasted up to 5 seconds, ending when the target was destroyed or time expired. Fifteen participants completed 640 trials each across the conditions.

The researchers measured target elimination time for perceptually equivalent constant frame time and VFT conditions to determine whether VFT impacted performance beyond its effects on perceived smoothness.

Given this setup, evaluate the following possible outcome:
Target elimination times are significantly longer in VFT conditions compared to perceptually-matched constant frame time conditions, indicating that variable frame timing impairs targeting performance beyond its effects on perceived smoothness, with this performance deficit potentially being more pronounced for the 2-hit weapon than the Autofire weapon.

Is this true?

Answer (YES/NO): NO